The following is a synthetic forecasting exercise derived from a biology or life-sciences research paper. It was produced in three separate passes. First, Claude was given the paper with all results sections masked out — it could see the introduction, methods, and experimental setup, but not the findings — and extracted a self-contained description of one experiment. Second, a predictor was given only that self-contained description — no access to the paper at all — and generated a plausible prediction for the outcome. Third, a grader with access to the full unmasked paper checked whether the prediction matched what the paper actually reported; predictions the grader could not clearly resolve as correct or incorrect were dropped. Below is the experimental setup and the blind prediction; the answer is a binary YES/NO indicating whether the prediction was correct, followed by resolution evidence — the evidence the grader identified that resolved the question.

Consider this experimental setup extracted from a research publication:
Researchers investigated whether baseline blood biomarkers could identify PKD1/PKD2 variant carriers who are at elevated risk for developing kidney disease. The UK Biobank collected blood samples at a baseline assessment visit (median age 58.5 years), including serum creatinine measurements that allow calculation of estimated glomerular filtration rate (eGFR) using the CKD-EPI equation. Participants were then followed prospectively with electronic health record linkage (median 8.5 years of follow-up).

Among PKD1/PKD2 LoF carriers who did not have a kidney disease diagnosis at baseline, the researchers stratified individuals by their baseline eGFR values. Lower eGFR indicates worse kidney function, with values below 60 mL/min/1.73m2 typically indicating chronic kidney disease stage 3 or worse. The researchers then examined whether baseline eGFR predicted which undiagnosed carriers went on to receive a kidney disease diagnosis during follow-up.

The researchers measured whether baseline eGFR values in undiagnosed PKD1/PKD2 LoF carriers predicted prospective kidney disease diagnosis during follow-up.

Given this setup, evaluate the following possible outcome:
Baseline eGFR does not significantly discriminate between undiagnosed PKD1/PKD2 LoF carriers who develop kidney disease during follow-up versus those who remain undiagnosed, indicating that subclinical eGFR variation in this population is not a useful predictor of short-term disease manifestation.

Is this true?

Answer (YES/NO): NO